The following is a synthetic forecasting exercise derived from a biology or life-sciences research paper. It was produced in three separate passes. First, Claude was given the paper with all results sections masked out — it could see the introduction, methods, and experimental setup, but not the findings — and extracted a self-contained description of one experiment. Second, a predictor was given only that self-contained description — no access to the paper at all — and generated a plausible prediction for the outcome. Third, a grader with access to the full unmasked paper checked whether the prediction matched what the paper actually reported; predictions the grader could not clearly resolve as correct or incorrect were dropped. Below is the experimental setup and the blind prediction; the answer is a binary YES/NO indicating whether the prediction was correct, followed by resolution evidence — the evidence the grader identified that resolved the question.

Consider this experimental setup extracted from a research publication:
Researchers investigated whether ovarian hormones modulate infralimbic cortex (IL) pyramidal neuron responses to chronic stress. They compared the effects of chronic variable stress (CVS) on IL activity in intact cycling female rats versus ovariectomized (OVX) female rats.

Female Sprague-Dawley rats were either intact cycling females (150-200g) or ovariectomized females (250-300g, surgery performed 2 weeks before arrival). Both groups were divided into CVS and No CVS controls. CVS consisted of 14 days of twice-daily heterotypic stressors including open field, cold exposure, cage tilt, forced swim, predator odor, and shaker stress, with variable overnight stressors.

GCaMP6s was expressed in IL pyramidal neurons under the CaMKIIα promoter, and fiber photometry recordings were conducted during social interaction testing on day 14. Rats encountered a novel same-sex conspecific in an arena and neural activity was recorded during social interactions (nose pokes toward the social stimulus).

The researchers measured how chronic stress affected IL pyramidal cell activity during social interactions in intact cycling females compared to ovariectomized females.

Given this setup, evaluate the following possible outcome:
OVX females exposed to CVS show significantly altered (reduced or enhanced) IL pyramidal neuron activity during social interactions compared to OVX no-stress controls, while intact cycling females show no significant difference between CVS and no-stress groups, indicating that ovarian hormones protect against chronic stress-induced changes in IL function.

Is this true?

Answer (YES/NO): YES